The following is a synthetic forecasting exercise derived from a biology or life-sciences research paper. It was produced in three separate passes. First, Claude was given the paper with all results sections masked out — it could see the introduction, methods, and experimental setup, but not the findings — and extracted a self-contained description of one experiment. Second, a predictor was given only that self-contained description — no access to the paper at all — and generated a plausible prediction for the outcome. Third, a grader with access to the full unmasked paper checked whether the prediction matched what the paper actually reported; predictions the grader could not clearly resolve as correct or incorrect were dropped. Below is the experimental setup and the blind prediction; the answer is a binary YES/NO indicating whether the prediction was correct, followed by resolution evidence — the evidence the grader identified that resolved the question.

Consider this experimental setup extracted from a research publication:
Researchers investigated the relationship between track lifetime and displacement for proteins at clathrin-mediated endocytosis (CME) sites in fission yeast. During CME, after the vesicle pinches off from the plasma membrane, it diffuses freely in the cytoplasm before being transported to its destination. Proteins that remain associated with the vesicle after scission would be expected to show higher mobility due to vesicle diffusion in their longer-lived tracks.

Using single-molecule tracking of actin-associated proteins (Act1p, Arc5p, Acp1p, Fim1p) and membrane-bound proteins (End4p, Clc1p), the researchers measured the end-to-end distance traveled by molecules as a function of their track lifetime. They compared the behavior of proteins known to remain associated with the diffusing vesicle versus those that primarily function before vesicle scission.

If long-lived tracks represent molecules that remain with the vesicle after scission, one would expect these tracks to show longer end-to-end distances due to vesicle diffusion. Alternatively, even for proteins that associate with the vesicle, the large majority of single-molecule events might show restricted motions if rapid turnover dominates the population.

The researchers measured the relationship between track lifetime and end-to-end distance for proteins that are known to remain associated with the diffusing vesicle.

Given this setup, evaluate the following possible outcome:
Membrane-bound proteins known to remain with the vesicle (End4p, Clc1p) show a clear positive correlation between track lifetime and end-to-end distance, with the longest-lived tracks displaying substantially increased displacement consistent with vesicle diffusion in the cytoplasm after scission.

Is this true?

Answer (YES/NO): NO